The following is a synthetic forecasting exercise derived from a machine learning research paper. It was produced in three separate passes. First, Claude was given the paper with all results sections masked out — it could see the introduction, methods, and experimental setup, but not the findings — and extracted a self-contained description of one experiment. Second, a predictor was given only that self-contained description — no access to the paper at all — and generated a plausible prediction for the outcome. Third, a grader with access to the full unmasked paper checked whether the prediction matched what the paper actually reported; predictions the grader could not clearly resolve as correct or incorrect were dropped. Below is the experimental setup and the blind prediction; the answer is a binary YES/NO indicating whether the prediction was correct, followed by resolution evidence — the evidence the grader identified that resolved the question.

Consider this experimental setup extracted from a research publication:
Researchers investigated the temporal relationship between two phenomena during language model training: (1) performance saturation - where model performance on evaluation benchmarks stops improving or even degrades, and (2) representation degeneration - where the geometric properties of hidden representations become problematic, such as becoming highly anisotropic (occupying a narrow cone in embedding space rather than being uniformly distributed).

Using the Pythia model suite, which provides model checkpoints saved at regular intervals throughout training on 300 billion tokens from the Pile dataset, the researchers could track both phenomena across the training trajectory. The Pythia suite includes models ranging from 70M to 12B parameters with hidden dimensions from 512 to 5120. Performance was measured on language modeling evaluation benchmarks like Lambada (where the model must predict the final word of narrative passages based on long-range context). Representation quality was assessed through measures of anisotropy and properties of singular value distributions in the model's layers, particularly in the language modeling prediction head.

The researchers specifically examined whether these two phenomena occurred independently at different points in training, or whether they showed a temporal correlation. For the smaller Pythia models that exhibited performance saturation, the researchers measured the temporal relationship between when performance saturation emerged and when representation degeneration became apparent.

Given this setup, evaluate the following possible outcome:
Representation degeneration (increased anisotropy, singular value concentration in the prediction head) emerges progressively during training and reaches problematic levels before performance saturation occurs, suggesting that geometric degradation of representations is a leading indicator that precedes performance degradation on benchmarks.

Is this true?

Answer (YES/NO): NO